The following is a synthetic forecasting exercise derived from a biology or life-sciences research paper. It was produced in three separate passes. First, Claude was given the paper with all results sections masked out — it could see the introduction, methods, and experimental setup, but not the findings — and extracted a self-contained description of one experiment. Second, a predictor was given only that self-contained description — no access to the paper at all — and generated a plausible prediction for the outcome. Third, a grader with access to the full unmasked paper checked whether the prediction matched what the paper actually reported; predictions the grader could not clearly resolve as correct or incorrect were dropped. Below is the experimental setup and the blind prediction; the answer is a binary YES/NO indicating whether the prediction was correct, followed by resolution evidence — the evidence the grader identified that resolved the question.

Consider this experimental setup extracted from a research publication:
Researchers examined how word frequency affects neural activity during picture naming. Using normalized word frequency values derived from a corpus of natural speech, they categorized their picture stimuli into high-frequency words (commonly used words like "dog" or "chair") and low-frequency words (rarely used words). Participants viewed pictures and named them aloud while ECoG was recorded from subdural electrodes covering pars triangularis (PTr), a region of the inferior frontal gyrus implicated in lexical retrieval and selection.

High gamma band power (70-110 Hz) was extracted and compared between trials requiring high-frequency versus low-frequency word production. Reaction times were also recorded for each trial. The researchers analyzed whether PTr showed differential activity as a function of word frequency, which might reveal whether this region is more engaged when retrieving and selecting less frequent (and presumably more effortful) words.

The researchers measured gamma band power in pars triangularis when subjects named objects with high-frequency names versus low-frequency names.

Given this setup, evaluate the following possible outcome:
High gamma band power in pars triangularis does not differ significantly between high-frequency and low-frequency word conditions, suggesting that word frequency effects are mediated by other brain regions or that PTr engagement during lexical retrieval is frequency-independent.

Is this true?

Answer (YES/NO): YES